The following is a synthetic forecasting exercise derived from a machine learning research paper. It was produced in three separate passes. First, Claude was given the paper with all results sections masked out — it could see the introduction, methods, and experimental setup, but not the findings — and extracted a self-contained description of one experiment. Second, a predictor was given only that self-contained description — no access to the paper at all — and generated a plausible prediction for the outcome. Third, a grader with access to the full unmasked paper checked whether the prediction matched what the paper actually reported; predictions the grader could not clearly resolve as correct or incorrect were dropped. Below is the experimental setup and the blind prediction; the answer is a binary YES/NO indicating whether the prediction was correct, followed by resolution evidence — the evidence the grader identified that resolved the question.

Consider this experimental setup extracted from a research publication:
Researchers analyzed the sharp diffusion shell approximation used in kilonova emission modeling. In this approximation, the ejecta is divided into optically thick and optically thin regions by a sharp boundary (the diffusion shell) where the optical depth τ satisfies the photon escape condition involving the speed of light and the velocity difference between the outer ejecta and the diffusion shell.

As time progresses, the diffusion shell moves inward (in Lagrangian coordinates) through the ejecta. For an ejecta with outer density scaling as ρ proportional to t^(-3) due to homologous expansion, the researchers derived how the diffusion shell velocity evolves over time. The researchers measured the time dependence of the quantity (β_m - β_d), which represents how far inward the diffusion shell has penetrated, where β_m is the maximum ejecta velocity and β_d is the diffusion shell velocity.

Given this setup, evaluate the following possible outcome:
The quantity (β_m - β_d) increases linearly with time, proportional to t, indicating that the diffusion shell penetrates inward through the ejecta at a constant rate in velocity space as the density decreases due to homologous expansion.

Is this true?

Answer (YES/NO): YES